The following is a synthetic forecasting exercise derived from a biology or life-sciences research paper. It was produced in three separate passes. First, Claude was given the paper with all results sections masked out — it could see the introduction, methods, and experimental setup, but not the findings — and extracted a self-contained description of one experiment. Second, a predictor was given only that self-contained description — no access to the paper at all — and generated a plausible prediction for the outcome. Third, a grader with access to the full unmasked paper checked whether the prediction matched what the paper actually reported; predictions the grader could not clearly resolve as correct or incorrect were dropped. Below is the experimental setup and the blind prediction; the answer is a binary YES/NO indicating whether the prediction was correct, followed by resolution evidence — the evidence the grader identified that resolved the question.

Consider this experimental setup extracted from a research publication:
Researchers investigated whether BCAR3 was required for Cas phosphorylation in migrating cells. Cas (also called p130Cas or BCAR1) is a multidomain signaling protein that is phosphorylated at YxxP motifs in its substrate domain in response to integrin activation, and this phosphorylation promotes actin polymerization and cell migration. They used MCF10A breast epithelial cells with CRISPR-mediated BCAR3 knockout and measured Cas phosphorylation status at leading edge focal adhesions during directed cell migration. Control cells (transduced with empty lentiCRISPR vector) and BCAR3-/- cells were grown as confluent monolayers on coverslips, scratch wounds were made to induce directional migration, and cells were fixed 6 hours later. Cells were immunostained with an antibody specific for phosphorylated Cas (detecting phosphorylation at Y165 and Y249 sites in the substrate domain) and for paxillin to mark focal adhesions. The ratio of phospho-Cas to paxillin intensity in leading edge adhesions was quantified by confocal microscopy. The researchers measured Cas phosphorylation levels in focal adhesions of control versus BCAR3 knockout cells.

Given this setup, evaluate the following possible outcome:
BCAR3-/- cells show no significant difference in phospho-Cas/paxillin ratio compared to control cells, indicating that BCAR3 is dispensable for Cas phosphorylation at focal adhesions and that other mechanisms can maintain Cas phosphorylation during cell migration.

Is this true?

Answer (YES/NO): NO